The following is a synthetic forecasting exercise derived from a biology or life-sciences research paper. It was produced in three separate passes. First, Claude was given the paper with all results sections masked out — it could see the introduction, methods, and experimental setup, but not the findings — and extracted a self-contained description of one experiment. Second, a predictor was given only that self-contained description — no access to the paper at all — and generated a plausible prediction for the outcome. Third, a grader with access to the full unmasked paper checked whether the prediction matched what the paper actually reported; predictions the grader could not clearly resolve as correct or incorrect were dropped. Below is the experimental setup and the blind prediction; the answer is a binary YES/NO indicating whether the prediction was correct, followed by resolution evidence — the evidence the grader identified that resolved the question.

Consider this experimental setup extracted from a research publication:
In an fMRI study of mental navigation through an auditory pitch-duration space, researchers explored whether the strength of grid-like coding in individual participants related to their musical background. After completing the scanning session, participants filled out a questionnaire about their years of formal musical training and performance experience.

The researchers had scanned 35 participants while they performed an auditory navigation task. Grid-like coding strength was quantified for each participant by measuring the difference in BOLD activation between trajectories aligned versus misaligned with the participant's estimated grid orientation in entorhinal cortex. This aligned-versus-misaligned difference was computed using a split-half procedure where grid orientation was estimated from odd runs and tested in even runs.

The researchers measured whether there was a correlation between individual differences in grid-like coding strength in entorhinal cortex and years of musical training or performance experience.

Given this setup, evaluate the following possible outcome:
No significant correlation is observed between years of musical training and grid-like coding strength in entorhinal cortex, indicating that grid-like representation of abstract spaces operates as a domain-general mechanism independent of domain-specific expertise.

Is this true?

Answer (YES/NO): YES